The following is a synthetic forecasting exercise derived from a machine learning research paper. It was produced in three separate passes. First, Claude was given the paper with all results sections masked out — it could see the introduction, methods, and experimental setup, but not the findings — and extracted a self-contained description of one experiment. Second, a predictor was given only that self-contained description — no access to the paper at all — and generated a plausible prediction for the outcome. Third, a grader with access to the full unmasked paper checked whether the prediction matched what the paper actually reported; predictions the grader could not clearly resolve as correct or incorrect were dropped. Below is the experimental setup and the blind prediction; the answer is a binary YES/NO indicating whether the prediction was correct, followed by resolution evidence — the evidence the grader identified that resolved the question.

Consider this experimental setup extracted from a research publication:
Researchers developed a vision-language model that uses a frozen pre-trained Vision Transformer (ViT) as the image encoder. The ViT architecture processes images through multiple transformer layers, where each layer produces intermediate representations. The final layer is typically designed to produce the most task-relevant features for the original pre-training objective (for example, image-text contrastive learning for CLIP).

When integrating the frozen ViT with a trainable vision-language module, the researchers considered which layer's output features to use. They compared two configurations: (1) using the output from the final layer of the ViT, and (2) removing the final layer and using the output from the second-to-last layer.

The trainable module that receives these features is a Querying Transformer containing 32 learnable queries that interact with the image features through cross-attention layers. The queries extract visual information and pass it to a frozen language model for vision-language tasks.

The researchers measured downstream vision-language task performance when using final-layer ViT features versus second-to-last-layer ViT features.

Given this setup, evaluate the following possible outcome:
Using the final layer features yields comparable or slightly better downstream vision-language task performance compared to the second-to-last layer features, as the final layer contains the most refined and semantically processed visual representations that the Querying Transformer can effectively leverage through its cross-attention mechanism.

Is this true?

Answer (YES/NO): NO